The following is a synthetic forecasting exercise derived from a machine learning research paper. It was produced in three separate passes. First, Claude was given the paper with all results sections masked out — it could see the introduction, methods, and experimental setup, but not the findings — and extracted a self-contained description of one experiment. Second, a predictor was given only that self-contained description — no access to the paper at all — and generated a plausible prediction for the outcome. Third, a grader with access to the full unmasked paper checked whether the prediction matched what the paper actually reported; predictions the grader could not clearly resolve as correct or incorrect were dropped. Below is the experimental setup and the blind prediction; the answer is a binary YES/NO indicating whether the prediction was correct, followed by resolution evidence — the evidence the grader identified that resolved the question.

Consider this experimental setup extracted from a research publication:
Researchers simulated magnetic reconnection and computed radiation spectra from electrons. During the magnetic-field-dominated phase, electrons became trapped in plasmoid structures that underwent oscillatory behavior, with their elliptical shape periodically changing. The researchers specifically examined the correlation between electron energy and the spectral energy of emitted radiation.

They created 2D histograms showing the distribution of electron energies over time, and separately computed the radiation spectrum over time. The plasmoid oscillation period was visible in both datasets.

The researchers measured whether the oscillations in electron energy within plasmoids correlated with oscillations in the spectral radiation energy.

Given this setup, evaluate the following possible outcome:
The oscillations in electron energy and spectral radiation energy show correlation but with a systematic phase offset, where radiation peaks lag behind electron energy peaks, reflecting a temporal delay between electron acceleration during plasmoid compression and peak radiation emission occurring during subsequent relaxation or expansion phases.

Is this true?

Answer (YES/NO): NO